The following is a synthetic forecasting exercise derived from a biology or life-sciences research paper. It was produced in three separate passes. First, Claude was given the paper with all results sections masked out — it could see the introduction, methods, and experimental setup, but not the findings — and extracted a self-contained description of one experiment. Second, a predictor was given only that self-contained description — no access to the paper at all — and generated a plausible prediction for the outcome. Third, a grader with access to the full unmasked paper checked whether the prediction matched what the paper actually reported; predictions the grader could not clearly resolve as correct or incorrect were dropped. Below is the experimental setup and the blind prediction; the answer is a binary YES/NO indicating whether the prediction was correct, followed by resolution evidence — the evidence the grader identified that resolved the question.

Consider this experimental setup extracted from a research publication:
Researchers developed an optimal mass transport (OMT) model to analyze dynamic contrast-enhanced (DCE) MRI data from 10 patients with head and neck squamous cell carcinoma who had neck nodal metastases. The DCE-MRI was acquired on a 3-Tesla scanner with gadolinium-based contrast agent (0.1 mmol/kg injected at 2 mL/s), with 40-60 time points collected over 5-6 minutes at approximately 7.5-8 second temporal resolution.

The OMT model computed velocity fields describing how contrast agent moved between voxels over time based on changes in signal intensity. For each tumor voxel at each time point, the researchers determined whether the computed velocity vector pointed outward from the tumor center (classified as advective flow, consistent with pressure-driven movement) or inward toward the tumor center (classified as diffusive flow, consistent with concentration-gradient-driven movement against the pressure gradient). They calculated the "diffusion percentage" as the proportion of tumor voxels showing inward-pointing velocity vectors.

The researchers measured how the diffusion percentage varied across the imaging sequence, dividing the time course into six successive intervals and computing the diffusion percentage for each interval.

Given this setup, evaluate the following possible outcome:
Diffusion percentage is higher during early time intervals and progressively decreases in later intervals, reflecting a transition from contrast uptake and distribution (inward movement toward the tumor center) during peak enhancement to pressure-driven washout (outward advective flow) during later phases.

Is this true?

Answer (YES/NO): NO